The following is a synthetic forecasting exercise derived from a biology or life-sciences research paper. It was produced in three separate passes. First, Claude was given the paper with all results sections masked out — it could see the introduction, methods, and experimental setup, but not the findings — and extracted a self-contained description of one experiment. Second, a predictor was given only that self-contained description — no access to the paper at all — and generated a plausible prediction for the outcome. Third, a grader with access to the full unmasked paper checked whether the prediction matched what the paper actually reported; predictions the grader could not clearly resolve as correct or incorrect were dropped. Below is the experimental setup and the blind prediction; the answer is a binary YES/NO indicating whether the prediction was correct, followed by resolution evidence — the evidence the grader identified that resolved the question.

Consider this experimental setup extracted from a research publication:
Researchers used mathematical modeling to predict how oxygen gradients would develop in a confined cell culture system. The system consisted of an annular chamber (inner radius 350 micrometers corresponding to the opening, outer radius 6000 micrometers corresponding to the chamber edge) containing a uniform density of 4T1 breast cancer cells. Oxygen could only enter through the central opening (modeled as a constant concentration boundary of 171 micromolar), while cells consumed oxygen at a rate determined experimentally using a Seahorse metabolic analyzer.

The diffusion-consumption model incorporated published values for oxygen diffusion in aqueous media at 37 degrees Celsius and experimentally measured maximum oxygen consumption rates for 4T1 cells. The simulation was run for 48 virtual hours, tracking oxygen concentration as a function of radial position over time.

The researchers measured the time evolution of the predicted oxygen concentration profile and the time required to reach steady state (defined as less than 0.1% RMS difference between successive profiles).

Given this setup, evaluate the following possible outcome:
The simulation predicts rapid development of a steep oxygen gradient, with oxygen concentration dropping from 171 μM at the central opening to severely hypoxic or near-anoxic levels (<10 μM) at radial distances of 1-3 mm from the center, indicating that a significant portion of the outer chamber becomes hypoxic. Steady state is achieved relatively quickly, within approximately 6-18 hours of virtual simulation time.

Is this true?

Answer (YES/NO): NO